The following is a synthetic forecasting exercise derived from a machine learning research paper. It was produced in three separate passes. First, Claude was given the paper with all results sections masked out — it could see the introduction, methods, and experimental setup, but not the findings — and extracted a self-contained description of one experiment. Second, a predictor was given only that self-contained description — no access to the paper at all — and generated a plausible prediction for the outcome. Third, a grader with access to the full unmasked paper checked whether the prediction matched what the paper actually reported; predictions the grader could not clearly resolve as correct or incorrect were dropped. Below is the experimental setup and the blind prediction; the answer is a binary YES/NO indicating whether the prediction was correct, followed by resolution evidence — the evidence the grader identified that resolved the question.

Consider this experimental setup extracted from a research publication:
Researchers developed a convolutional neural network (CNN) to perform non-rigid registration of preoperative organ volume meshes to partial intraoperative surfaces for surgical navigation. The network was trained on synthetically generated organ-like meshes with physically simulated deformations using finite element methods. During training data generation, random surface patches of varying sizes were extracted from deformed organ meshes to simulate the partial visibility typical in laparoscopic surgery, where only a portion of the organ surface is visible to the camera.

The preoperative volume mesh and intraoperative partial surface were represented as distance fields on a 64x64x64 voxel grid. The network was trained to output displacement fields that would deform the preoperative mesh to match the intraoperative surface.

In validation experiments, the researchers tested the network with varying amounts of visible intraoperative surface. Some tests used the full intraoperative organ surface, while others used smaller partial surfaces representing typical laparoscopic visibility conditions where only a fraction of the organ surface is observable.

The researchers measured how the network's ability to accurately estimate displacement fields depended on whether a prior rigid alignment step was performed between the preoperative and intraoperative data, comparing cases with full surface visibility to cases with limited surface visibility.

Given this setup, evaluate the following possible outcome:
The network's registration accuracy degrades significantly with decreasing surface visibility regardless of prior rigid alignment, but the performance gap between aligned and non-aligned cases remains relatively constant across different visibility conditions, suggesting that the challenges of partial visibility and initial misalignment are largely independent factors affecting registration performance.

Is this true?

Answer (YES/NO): NO